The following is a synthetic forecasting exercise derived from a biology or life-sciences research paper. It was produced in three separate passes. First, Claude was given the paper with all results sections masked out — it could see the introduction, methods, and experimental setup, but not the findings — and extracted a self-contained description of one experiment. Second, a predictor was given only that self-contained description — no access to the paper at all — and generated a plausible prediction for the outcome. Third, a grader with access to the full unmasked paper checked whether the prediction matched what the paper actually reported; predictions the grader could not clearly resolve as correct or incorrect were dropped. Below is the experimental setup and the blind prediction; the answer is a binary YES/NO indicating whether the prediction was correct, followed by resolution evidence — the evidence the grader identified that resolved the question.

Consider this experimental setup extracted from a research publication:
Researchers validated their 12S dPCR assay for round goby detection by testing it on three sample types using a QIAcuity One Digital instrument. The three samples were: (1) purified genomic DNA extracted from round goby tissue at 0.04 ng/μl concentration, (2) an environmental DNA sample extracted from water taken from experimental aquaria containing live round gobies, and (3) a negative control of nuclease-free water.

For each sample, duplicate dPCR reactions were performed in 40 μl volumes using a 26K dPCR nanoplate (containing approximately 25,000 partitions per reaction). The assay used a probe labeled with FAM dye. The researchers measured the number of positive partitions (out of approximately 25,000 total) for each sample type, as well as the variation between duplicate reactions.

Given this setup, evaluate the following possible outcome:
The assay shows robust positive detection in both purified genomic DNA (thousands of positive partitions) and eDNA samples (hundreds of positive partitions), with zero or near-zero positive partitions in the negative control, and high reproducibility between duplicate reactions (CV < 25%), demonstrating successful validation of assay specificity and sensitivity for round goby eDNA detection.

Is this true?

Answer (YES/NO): NO